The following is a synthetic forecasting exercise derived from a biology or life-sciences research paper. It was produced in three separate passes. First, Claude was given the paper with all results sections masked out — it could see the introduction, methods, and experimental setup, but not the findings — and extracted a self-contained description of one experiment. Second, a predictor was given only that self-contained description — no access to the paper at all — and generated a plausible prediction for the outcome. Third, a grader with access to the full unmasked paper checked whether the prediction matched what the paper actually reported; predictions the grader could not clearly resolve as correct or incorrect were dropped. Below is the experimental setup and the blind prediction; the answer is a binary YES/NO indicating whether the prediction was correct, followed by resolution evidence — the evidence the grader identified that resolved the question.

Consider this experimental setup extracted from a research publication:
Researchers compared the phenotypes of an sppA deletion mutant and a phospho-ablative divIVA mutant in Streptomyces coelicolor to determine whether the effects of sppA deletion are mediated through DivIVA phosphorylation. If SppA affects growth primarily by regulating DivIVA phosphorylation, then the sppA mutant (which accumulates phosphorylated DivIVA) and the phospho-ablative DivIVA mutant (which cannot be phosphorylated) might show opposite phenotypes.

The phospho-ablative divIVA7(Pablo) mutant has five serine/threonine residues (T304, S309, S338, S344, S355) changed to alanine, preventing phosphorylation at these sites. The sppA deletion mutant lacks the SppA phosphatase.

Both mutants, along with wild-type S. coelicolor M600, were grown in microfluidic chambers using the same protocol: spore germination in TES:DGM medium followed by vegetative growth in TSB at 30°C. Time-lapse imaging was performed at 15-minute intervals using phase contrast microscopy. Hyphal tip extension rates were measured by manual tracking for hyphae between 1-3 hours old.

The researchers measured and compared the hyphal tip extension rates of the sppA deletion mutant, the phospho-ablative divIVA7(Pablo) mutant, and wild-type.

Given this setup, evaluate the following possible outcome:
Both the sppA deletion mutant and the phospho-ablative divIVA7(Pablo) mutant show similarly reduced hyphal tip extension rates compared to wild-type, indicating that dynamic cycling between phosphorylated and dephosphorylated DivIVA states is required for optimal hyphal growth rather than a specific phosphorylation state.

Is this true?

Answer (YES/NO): NO